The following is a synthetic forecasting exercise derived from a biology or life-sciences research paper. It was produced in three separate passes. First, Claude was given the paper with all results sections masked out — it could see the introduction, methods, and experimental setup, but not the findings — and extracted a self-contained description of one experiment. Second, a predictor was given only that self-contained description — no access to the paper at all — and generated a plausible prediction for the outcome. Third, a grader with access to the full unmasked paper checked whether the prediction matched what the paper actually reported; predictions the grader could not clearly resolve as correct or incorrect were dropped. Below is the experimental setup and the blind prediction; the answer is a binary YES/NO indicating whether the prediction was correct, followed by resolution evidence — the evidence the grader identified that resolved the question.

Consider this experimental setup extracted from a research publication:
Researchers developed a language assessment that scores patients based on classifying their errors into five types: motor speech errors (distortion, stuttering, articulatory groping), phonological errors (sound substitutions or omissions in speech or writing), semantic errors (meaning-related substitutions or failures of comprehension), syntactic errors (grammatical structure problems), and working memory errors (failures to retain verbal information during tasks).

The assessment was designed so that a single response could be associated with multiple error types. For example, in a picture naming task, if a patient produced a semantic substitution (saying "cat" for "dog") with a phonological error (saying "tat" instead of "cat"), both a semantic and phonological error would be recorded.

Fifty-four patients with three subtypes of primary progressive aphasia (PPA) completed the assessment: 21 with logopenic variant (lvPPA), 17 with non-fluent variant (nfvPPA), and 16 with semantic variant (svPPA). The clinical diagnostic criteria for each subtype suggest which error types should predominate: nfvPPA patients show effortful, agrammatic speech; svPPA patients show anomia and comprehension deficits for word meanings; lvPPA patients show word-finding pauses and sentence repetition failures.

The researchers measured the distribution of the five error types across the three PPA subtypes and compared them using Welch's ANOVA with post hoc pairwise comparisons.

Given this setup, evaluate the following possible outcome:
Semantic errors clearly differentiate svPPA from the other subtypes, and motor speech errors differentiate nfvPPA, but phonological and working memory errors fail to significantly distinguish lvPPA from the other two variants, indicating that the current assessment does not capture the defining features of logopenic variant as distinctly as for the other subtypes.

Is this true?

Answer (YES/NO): NO